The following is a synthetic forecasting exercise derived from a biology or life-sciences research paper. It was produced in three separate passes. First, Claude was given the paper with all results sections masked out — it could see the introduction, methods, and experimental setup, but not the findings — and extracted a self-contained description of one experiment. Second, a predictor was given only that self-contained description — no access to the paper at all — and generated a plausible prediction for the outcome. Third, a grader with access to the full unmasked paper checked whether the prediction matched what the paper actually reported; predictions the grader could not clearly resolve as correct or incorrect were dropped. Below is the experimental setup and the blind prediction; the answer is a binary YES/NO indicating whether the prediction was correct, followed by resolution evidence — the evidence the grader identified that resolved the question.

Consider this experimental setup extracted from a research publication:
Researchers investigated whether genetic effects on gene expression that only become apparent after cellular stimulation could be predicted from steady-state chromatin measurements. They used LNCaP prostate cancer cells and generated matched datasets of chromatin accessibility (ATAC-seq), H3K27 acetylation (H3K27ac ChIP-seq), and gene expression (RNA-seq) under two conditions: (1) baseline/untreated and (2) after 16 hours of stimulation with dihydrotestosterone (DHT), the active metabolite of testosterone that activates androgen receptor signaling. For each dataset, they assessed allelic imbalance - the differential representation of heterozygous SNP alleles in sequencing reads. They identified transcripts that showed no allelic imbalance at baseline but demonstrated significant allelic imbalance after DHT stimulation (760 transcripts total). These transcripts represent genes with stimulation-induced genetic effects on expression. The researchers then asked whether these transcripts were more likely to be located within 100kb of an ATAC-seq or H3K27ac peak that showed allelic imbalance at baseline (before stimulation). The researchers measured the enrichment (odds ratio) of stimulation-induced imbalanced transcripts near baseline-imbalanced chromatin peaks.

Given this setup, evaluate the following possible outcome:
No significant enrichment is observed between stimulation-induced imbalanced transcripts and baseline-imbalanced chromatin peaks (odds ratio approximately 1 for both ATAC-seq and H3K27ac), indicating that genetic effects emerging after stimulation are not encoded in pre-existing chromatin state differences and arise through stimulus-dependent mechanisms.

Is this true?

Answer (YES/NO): NO